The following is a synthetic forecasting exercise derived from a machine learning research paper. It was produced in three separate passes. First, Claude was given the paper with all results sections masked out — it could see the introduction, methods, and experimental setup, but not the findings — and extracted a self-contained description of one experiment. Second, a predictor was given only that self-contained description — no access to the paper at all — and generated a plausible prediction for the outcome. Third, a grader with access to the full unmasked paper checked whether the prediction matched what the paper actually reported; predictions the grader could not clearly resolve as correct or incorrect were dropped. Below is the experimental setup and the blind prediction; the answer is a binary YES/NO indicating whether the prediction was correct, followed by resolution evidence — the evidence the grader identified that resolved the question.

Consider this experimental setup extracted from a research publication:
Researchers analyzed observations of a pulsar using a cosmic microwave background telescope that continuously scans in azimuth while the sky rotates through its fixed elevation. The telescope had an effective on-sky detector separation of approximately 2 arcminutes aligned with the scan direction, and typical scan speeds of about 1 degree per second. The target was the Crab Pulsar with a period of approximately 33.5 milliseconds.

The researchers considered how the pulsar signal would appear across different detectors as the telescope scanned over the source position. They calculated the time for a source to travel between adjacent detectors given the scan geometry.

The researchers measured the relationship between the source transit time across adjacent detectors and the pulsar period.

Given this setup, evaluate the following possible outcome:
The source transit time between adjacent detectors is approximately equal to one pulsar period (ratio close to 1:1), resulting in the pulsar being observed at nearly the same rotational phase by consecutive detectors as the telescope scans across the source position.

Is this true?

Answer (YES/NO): YES